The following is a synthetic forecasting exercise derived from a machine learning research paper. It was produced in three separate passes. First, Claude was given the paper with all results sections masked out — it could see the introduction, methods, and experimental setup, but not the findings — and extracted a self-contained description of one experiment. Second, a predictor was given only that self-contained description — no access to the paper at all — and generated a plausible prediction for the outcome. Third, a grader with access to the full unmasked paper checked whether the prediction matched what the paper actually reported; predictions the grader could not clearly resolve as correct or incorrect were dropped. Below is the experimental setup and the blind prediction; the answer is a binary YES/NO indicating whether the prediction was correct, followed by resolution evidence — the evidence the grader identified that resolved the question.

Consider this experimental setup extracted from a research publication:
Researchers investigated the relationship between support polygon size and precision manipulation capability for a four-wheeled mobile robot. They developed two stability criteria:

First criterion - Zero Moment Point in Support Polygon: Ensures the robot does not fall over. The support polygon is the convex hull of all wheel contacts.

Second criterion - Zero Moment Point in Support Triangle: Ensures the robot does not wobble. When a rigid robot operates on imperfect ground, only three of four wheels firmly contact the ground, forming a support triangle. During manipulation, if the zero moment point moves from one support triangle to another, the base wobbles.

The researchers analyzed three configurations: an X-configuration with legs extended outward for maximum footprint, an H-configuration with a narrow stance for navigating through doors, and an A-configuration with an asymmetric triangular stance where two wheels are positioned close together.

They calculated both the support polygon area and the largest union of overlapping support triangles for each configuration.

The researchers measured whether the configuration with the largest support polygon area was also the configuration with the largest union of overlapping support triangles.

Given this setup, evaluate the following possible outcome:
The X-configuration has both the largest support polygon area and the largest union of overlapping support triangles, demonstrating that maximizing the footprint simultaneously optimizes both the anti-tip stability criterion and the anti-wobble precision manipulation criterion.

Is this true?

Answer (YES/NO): NO